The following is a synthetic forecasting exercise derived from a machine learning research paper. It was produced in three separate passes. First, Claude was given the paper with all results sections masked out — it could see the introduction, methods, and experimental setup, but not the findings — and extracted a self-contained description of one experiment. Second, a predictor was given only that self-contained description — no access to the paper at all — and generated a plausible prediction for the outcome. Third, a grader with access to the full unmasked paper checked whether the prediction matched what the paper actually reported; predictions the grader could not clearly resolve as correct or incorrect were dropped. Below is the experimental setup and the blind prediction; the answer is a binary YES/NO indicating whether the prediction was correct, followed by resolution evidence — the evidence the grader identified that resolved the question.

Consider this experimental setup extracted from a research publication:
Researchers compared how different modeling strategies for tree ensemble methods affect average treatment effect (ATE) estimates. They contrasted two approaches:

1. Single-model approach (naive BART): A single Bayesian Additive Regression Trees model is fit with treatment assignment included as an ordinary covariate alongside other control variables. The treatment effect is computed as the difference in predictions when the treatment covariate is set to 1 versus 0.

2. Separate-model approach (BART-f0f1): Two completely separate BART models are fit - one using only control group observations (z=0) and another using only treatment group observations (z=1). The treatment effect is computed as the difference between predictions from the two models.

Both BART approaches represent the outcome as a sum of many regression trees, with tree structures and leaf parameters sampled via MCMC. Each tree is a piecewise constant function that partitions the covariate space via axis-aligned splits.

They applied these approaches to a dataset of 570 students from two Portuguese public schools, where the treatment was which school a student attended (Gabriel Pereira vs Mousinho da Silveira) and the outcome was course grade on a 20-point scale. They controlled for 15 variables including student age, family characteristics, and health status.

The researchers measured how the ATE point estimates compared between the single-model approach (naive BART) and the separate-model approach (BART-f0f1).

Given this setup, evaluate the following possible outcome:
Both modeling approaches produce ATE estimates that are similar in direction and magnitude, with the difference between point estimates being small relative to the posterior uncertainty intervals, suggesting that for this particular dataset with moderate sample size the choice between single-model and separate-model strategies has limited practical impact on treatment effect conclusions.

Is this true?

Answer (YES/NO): YES